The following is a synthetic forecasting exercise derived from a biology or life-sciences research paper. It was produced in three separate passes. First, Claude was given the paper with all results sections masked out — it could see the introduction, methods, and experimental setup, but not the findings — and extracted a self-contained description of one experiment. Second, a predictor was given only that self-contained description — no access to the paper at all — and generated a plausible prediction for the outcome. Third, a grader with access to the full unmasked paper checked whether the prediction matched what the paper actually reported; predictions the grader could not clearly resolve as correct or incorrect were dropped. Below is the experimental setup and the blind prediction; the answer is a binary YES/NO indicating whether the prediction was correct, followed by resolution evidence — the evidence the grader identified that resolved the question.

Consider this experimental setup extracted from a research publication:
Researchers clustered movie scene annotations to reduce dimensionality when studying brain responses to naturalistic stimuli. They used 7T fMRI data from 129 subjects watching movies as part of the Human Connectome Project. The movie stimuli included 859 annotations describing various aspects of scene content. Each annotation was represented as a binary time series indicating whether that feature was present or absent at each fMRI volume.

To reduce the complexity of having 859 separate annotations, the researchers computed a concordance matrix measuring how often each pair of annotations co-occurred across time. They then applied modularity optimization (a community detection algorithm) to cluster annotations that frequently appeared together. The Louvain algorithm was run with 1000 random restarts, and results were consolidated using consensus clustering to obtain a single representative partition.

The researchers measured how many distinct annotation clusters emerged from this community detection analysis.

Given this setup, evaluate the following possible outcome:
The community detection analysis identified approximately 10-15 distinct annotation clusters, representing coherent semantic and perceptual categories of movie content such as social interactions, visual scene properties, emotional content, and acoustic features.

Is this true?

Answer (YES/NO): NO